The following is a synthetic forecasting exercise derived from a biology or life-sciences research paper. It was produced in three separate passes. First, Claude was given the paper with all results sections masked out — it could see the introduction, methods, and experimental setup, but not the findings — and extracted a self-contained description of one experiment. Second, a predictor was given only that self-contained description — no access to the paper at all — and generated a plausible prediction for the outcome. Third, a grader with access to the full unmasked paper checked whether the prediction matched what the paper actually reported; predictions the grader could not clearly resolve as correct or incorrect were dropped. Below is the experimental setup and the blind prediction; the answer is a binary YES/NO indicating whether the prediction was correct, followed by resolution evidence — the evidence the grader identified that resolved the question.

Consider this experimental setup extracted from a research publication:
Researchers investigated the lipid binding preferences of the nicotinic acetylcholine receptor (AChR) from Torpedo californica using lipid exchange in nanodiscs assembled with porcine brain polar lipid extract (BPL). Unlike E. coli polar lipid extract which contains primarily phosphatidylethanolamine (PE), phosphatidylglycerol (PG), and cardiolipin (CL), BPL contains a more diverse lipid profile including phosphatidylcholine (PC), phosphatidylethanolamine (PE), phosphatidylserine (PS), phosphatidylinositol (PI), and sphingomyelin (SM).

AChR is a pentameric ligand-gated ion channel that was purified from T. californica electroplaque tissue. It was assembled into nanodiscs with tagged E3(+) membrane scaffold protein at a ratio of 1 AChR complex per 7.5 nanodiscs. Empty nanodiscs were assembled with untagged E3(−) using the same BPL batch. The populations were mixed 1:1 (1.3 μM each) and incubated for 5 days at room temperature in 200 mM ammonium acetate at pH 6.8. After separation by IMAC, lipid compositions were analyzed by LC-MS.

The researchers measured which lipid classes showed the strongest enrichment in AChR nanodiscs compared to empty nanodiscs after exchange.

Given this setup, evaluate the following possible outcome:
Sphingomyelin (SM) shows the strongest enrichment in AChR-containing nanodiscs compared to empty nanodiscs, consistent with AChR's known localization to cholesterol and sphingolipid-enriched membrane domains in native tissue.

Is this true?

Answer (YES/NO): NO